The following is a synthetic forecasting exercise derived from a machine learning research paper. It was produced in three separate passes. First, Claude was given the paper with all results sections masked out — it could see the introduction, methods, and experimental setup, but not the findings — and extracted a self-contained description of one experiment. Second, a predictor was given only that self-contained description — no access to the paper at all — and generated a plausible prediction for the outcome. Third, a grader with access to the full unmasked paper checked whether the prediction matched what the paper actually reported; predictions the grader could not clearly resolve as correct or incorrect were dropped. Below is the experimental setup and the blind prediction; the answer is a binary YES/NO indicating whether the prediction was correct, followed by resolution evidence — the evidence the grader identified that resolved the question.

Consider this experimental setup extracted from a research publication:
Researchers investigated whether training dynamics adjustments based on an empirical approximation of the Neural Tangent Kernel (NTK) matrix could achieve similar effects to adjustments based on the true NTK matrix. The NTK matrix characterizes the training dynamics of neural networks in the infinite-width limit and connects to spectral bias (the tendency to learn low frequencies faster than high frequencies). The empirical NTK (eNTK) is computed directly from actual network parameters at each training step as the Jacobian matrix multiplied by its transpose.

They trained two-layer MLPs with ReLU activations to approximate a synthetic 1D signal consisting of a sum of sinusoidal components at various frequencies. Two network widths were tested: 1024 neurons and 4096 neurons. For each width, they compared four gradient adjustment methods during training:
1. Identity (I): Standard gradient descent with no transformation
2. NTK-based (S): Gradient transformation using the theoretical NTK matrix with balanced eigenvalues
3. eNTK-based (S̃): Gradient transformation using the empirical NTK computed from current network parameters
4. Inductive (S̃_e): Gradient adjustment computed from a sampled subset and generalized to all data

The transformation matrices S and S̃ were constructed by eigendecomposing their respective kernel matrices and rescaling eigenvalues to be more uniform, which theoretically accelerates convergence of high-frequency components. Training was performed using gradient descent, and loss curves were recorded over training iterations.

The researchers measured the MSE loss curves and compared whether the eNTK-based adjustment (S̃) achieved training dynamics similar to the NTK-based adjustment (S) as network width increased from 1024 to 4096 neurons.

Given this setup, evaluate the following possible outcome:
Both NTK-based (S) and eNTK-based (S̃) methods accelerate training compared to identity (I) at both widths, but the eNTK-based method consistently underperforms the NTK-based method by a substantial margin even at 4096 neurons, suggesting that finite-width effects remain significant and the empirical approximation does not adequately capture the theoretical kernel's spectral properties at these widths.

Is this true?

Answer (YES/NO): NO